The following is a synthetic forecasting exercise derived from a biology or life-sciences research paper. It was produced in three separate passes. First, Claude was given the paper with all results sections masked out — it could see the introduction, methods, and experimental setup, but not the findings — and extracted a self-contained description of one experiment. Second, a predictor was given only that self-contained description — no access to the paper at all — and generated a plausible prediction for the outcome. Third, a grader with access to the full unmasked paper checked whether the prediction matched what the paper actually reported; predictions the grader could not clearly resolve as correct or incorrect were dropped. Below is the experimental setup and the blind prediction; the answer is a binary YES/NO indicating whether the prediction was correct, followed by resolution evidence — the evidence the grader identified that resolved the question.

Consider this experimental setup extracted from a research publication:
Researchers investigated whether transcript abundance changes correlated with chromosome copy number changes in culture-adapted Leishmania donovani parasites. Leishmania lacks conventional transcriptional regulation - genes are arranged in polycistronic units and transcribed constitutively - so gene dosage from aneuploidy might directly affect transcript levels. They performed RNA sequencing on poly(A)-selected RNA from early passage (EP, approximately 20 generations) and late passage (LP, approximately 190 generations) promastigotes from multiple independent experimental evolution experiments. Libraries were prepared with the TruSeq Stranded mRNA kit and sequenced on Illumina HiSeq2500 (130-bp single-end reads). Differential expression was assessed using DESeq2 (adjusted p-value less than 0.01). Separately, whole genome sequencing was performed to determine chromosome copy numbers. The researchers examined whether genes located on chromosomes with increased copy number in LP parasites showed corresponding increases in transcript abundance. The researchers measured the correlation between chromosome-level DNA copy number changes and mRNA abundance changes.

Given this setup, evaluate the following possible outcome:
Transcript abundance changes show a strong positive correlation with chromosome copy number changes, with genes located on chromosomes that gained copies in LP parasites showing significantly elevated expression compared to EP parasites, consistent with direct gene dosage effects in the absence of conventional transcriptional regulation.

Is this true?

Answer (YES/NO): NO